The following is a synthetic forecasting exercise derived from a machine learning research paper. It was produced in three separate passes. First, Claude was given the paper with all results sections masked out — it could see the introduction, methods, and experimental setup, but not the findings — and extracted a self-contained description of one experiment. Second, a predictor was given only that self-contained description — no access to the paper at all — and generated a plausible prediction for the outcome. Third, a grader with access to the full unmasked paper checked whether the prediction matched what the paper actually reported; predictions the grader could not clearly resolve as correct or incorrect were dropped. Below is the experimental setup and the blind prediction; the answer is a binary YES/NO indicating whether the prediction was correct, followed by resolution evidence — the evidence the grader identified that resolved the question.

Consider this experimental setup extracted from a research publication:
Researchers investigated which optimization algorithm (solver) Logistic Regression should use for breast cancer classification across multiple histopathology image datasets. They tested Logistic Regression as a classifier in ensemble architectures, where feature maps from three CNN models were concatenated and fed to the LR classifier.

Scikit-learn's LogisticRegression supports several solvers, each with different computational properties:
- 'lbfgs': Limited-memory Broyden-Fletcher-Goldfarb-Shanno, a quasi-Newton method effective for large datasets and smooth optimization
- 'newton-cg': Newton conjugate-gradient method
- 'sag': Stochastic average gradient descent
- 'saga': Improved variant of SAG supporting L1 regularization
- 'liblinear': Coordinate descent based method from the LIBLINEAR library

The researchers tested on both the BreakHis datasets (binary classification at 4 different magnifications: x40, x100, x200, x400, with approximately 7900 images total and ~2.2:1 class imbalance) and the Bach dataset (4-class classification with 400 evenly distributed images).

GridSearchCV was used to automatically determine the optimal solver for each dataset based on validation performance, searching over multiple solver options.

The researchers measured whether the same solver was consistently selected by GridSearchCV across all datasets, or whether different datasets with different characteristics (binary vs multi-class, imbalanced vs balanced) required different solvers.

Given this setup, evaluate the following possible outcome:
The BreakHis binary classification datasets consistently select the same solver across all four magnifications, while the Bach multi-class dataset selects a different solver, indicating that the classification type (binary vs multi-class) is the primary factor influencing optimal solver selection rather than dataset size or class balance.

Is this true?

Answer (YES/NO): NO